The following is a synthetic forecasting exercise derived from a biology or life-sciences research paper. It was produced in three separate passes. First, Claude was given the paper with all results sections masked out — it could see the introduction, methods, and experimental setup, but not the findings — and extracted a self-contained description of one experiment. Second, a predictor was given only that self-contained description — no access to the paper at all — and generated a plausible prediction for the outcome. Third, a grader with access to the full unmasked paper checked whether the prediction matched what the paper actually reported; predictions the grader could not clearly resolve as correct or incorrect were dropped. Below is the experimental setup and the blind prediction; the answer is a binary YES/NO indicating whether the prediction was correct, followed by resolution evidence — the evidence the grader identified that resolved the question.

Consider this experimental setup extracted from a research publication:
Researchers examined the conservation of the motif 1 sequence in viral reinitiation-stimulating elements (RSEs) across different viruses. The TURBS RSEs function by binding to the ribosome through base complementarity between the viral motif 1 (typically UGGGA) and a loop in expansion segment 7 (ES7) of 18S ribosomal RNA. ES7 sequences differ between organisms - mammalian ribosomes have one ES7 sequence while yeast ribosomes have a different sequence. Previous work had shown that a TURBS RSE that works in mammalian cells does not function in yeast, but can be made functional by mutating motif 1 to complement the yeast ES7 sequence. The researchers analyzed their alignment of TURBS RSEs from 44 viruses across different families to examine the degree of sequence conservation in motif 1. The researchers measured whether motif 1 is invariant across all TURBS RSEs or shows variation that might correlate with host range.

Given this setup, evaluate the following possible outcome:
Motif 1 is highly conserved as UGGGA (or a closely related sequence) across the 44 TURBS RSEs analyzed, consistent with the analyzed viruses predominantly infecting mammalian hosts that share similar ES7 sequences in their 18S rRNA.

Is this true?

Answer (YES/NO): YES